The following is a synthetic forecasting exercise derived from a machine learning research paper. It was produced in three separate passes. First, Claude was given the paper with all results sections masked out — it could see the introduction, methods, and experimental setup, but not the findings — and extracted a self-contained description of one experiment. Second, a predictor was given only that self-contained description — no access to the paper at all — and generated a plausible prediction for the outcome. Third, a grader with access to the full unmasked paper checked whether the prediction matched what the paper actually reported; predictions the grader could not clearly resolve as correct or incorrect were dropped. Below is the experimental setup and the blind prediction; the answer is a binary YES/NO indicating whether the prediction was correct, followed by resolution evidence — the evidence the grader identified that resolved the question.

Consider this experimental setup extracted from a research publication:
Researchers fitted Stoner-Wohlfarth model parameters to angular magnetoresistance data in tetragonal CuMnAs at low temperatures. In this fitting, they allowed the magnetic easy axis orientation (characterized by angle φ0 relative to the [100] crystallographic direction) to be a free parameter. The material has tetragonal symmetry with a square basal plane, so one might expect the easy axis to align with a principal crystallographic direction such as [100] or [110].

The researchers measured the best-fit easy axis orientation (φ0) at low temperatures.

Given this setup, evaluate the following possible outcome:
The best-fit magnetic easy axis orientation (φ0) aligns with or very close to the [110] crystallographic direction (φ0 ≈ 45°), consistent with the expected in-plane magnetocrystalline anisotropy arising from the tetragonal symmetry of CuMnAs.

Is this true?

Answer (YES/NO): NO